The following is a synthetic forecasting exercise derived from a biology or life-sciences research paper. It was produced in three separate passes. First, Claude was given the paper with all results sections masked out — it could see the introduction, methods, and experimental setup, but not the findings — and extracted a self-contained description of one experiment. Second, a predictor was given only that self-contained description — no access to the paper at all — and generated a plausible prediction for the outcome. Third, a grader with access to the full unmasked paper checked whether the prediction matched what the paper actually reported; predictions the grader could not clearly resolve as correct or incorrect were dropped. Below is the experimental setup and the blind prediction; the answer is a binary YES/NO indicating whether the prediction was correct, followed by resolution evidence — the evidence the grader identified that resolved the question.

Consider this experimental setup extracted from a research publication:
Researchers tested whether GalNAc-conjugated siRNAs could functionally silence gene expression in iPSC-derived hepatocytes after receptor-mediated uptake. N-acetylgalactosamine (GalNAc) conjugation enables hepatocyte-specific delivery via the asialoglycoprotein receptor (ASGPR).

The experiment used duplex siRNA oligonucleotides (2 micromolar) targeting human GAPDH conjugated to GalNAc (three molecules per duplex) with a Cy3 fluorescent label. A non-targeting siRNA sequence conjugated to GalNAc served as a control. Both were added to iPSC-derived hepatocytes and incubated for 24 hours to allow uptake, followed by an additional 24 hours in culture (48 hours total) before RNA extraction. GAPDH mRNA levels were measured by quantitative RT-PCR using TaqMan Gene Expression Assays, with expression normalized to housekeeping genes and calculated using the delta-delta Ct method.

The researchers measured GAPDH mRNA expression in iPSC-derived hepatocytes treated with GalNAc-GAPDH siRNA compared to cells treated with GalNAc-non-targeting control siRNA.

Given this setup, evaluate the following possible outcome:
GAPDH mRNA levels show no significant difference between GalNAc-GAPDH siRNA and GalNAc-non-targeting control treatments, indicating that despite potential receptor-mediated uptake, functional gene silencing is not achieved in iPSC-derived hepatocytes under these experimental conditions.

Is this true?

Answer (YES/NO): NO